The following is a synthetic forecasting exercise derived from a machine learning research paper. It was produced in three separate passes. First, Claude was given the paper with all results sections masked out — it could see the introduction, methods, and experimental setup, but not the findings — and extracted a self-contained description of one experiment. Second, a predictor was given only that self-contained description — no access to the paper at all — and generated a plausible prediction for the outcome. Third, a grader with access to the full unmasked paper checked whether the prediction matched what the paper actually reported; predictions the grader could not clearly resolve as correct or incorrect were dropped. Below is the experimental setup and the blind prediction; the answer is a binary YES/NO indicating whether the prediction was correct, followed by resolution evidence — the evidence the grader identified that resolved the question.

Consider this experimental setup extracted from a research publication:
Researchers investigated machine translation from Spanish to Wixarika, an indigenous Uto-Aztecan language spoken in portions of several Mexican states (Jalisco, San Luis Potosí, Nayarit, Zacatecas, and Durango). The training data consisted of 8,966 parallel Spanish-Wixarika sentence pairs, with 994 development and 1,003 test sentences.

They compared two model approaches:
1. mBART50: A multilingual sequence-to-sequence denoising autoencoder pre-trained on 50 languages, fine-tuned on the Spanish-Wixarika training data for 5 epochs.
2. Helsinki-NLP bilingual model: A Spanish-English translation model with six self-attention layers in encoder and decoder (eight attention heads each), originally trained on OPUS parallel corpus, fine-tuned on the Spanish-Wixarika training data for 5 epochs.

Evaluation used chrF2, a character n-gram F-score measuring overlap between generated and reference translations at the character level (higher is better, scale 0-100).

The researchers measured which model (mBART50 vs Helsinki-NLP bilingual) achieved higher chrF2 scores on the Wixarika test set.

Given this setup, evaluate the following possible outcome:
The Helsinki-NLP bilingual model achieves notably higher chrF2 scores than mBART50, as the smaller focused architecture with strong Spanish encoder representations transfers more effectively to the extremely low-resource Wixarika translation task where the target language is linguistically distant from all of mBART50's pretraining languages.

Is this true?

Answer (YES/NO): NO